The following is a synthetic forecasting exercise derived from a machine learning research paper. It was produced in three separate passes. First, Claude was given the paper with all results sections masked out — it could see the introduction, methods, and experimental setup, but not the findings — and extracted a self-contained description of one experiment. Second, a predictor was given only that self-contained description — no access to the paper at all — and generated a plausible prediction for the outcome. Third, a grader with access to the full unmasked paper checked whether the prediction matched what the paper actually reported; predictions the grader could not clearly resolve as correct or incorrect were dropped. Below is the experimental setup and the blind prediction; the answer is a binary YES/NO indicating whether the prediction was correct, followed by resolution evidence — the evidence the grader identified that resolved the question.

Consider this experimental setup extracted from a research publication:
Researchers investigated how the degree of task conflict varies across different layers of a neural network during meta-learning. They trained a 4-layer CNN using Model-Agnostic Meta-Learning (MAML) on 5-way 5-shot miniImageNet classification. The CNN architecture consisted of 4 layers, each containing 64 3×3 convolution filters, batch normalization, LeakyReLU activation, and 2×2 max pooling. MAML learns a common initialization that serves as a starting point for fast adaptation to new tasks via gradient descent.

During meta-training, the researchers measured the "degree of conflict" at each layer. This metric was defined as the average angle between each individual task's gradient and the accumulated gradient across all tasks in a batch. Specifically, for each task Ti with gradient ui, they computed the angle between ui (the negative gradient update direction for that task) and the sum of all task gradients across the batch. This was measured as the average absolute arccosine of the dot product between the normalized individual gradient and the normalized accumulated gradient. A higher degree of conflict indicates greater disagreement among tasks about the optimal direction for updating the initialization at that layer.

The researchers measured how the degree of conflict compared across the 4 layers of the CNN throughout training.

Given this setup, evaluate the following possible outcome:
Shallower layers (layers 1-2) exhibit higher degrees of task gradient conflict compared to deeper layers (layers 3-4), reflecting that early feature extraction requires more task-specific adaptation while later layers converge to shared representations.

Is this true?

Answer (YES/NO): NO